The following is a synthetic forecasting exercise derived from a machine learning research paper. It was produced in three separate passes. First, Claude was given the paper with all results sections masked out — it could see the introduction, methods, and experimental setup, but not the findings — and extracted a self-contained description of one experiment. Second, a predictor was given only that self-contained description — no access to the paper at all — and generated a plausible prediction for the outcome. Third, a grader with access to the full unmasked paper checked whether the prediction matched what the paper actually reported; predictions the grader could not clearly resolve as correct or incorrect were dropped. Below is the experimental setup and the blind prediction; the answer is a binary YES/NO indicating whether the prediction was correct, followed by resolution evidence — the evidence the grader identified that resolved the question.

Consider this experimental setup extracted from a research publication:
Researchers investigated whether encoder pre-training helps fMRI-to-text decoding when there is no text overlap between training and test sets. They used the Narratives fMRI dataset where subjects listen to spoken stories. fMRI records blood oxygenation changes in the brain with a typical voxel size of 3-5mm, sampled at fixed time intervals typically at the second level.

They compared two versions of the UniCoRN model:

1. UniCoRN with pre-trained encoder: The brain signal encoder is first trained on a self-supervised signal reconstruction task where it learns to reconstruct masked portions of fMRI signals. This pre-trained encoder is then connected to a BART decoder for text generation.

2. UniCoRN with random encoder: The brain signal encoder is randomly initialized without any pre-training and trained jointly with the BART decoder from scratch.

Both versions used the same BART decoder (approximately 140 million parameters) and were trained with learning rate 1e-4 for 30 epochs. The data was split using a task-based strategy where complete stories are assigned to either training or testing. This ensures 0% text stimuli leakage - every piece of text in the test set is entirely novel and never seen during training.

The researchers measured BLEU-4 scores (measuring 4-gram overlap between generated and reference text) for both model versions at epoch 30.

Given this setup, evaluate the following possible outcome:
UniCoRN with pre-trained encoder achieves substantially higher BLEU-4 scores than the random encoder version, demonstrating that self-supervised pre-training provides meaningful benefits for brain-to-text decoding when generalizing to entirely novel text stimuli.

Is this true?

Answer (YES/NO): NO